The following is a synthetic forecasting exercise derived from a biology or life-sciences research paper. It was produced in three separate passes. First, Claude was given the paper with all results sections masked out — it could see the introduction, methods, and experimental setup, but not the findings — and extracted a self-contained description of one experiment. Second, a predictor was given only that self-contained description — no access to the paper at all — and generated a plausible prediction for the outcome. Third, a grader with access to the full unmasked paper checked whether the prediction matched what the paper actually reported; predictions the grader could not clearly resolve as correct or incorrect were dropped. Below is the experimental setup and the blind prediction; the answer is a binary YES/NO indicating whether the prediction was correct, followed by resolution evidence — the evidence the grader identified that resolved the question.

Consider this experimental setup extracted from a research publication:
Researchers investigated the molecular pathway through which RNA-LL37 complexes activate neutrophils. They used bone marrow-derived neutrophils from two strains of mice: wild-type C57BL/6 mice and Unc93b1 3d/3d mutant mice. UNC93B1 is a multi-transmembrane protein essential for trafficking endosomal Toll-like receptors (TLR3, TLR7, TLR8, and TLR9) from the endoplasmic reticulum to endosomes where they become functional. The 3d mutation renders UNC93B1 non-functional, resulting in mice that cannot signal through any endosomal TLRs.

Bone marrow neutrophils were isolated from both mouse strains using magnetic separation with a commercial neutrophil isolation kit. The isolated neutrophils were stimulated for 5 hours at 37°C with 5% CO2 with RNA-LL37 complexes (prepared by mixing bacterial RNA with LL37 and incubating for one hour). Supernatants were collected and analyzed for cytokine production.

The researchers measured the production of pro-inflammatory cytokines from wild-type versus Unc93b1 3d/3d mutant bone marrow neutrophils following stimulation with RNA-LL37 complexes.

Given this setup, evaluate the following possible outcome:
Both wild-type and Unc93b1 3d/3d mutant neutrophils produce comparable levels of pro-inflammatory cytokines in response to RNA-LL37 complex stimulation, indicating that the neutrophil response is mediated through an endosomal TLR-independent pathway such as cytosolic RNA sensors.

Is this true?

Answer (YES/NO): NO